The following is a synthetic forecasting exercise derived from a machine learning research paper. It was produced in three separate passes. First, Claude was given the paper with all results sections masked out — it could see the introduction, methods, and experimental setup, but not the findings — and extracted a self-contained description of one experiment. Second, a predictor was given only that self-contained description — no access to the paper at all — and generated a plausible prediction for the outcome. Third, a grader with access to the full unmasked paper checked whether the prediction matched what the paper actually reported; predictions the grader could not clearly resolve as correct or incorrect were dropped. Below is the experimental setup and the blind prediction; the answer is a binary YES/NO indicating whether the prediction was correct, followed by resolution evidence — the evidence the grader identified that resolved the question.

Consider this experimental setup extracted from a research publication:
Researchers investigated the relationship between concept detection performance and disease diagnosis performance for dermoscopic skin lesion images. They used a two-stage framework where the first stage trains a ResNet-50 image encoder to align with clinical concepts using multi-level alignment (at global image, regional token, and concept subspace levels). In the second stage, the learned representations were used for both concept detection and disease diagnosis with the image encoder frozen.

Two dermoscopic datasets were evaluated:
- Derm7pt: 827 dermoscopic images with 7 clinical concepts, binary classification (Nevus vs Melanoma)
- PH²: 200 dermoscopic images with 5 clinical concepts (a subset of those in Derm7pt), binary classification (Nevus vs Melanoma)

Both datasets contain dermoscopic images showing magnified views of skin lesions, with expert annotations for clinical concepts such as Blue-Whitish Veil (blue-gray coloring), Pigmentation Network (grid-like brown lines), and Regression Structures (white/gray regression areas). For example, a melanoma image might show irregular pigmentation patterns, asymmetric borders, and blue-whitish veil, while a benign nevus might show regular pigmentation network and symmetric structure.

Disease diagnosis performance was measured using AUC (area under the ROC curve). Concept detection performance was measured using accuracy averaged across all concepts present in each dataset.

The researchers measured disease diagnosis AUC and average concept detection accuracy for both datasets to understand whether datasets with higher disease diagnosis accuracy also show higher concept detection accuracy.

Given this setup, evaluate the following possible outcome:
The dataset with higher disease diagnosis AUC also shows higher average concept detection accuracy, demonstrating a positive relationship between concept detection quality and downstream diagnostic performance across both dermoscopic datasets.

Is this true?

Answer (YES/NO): NO